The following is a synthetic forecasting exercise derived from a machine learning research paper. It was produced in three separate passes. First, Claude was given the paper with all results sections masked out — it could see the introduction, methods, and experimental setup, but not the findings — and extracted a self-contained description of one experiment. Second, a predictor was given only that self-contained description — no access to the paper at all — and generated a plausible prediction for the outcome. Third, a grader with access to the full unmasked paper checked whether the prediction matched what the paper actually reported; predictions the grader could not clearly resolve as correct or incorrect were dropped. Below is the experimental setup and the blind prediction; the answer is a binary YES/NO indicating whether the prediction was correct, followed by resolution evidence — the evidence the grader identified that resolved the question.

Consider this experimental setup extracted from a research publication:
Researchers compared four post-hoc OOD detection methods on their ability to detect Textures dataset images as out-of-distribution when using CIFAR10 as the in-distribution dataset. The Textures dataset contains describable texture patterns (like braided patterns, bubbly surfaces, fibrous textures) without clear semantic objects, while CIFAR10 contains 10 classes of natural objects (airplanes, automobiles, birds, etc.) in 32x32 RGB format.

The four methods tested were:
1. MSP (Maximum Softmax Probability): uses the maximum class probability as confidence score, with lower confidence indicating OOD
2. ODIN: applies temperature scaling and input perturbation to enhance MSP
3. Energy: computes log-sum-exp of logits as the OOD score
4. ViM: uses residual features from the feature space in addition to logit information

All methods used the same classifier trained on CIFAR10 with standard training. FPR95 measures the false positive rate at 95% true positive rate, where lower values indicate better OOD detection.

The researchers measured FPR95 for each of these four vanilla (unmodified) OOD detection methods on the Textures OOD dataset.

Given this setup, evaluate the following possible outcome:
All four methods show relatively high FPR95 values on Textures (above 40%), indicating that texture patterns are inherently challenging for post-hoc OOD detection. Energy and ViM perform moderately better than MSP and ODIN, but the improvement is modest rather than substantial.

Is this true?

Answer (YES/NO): NO